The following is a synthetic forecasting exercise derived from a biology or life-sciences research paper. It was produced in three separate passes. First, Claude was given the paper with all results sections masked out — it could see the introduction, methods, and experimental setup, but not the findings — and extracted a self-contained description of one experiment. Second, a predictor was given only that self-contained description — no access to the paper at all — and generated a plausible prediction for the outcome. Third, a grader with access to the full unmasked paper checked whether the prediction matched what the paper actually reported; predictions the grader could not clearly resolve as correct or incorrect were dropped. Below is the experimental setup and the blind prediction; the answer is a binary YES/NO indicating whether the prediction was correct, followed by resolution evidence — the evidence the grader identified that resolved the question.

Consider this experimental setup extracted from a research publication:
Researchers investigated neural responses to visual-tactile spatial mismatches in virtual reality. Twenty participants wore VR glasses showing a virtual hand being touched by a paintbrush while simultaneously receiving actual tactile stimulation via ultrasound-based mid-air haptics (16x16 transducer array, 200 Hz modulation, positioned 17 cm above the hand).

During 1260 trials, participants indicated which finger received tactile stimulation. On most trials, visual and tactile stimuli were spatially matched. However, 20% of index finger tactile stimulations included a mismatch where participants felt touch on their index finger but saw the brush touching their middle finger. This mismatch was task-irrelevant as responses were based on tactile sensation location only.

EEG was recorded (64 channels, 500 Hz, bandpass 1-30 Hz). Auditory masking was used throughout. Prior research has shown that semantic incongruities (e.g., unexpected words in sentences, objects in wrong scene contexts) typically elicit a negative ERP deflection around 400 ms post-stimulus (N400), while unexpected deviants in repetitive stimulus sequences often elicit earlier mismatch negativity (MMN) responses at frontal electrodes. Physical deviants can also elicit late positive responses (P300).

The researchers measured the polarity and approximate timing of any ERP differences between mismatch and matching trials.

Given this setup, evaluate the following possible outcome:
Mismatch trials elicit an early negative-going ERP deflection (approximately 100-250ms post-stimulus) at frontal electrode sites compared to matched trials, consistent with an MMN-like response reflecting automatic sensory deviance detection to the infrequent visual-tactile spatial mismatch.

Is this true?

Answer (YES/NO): NO